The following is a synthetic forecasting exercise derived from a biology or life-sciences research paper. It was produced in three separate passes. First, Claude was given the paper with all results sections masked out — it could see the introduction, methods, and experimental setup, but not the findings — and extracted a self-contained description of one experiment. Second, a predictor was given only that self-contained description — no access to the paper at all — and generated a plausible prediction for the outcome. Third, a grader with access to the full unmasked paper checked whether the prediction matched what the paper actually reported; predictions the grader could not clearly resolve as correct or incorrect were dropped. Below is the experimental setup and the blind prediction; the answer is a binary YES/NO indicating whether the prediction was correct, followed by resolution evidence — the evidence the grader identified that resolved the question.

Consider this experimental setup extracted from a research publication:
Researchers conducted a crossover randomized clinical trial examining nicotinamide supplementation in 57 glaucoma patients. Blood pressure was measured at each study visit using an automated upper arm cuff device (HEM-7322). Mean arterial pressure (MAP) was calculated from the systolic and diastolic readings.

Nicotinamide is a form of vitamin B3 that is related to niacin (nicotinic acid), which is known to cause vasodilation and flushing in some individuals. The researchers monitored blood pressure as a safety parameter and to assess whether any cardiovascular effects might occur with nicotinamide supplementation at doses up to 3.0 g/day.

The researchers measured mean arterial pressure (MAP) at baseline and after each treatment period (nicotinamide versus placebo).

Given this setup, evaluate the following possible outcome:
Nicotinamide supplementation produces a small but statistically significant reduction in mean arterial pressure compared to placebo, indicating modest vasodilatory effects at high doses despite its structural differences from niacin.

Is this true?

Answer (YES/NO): NO